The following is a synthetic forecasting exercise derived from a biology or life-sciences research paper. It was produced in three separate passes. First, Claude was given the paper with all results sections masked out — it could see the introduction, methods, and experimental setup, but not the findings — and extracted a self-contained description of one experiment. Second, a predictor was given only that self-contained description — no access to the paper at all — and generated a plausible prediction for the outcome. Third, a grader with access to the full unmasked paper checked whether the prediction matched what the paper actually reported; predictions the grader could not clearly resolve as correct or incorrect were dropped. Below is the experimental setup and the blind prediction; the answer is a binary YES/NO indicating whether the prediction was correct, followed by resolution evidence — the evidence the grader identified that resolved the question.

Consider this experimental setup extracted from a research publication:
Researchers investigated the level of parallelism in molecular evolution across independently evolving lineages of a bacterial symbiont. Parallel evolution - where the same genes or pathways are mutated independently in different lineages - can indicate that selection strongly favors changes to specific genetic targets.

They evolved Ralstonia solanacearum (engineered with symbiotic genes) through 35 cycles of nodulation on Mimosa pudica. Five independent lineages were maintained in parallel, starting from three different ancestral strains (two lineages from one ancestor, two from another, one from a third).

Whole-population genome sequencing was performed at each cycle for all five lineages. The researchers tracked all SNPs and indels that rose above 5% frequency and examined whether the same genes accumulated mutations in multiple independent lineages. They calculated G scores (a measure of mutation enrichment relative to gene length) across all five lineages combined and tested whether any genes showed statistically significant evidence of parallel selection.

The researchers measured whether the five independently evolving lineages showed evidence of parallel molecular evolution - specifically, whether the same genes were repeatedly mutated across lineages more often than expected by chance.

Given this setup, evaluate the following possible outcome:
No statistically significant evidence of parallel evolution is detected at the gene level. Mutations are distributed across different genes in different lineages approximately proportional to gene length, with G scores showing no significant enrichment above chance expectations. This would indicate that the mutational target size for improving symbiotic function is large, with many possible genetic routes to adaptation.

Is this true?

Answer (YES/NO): NO